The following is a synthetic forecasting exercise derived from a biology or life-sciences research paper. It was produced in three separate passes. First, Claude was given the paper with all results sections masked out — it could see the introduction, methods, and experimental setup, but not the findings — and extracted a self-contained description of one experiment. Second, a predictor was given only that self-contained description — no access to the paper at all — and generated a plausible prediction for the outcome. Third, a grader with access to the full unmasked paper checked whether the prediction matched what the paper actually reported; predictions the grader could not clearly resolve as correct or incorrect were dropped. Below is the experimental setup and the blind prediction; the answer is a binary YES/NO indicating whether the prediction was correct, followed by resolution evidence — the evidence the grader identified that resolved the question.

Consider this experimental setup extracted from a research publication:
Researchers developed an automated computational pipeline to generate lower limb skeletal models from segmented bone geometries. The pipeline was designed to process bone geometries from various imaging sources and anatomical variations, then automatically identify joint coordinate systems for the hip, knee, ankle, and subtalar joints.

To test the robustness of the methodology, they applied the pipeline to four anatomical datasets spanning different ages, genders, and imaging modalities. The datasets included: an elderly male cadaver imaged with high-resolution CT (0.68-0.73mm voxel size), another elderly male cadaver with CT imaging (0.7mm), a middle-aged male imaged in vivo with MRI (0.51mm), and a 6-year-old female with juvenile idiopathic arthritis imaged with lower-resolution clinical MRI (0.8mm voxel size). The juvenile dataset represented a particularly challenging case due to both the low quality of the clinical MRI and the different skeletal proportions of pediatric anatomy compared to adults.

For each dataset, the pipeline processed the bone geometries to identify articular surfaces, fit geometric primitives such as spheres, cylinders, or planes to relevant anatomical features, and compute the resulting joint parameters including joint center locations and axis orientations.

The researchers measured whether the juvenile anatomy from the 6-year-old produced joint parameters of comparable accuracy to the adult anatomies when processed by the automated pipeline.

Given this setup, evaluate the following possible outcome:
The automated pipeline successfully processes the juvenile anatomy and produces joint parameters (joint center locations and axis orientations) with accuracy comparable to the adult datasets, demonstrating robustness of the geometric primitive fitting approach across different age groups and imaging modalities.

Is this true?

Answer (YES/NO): NO